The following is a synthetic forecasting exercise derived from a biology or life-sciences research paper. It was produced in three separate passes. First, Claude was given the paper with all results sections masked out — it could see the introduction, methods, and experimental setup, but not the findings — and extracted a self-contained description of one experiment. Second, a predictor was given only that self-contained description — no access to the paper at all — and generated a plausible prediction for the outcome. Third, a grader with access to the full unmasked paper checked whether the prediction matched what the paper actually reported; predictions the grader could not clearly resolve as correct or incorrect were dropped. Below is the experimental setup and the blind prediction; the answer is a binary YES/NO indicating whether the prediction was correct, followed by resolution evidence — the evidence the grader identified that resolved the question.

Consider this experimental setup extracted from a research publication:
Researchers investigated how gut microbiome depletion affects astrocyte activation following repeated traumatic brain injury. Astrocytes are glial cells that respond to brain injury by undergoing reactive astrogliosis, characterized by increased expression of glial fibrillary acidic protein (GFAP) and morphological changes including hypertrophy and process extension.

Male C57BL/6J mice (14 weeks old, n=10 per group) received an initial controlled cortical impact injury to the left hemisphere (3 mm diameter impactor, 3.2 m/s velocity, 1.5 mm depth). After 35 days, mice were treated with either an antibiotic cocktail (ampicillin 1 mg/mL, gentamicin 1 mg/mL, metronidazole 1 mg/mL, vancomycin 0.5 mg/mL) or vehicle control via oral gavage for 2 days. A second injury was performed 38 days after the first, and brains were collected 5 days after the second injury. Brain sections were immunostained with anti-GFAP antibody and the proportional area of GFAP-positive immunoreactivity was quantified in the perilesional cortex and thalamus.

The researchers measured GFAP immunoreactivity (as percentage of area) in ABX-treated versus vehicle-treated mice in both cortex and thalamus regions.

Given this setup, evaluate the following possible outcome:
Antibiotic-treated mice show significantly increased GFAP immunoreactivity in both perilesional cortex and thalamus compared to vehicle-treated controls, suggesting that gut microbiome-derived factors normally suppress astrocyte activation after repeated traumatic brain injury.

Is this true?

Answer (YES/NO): NO